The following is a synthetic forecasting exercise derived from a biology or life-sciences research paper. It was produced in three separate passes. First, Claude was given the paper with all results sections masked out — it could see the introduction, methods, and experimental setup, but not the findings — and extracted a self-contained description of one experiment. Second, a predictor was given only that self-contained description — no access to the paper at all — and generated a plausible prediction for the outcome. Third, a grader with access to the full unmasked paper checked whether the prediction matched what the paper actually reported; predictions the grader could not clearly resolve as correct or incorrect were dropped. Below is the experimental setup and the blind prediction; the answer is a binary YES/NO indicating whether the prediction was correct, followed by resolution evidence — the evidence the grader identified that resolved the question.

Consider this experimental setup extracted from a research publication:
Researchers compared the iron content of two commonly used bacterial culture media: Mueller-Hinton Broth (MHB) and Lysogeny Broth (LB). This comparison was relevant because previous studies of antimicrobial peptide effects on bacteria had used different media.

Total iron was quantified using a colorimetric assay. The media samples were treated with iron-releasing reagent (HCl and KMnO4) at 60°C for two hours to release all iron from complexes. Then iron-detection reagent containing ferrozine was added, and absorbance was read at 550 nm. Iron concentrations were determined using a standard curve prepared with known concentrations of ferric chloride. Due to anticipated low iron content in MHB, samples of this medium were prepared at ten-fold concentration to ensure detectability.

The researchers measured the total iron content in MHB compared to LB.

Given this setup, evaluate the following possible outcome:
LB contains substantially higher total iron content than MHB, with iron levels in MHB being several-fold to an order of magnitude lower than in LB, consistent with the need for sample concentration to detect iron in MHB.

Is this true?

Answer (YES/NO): YES